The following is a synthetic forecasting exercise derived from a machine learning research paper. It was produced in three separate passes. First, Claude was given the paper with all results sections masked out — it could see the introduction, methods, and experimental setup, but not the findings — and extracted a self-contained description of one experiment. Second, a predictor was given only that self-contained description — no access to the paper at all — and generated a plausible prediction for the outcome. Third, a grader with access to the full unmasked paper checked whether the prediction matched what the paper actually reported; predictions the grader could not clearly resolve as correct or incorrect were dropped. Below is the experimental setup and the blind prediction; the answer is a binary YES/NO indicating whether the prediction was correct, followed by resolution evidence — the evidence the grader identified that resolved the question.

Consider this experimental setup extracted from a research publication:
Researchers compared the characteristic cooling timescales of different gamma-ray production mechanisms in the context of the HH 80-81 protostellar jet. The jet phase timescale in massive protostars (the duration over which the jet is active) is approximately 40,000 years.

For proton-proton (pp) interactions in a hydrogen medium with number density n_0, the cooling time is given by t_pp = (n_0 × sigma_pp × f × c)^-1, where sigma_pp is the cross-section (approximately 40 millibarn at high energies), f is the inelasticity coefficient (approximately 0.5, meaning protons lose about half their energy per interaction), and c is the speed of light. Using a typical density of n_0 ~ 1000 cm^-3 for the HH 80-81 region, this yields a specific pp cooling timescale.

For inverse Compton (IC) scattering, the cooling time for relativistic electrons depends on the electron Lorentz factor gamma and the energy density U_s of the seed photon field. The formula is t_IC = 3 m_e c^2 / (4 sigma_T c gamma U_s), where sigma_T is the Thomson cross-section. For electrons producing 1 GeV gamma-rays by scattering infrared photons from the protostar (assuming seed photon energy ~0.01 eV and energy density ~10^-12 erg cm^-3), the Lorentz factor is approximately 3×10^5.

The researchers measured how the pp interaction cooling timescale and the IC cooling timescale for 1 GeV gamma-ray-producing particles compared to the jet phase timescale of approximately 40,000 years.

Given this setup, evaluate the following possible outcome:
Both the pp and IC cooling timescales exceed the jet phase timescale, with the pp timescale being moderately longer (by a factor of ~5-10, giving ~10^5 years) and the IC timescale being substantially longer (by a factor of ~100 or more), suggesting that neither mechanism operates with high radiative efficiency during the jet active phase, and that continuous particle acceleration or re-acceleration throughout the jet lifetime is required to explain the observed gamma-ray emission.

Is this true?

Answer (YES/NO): NO